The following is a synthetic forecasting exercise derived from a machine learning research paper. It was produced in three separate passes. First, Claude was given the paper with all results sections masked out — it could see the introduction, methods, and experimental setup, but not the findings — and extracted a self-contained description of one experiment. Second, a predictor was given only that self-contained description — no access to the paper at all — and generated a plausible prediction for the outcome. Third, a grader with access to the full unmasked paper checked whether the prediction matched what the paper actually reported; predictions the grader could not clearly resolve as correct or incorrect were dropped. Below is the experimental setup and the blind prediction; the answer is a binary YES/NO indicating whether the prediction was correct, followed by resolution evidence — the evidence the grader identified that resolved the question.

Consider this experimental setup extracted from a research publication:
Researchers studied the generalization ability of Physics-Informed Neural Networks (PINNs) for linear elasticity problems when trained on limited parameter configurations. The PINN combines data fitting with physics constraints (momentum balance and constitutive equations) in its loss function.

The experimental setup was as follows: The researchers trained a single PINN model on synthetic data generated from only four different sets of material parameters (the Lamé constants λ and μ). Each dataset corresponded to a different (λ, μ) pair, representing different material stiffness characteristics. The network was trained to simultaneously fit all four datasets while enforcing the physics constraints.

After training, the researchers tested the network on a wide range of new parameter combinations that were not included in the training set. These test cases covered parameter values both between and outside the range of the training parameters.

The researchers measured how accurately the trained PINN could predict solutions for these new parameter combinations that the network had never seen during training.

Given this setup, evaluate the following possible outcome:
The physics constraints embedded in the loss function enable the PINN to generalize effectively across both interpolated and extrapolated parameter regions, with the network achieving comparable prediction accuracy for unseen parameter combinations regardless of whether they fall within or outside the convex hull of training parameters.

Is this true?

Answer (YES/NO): NO